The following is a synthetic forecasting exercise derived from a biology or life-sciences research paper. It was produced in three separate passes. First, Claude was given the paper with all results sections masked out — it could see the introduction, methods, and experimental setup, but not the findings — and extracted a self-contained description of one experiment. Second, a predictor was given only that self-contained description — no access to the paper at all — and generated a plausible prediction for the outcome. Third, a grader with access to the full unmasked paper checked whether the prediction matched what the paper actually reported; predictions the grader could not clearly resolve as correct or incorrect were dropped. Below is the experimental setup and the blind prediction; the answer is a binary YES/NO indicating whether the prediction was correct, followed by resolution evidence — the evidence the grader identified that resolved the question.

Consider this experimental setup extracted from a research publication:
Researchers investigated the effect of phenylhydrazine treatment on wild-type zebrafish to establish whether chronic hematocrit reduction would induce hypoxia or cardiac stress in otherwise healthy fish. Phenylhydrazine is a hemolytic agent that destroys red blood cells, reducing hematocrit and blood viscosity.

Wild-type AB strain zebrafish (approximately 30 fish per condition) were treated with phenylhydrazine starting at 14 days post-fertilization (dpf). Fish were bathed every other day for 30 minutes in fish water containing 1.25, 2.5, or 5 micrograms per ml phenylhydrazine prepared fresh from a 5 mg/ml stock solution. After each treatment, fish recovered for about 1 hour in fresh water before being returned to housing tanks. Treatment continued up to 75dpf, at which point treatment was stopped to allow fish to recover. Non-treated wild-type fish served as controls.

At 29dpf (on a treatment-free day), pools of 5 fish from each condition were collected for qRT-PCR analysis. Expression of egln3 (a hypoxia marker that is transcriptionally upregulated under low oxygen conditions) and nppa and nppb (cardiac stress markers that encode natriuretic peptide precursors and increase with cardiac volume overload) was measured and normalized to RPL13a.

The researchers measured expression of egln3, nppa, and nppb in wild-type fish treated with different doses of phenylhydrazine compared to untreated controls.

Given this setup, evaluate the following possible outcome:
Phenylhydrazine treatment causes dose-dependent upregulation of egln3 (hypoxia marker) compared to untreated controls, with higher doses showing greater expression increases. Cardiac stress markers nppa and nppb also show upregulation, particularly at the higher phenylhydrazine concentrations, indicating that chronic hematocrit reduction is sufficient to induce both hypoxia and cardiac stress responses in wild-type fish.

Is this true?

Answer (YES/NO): YES